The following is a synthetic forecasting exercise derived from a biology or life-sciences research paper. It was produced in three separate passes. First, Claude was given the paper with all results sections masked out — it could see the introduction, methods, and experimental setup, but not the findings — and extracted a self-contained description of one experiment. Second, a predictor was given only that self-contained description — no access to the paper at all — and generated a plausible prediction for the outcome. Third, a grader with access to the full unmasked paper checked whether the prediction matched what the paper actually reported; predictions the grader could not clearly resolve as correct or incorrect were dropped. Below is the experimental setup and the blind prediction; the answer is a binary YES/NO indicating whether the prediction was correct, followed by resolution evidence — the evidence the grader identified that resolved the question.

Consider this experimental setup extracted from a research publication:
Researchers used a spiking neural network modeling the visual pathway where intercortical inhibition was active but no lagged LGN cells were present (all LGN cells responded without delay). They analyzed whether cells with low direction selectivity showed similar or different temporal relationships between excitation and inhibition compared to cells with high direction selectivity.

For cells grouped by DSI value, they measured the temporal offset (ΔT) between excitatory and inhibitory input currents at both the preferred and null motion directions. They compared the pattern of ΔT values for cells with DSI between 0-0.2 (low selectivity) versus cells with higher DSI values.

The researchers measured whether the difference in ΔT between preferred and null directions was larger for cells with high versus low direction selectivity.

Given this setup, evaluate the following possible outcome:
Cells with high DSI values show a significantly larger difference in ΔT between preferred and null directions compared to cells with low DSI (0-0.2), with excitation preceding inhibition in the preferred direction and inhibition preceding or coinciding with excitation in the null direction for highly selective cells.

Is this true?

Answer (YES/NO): NO